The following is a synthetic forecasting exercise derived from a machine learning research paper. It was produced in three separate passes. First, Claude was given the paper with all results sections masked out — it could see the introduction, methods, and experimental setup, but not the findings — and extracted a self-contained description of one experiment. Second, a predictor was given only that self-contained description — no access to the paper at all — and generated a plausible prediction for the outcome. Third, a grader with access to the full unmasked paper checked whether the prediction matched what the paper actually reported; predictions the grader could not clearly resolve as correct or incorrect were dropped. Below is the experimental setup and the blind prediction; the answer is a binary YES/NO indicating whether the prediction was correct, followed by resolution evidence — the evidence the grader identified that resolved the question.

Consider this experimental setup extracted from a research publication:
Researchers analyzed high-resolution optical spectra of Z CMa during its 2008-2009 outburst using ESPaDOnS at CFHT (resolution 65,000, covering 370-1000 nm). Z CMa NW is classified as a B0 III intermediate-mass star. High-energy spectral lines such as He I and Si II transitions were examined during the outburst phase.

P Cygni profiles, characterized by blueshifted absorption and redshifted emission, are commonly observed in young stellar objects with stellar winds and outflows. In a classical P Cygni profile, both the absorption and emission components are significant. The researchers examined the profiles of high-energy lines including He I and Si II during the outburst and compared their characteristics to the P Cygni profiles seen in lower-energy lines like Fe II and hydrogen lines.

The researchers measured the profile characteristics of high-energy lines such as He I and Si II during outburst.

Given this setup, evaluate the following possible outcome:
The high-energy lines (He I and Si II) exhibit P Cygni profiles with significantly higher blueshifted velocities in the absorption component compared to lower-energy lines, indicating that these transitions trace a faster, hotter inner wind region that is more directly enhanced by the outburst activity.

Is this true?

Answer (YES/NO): YES